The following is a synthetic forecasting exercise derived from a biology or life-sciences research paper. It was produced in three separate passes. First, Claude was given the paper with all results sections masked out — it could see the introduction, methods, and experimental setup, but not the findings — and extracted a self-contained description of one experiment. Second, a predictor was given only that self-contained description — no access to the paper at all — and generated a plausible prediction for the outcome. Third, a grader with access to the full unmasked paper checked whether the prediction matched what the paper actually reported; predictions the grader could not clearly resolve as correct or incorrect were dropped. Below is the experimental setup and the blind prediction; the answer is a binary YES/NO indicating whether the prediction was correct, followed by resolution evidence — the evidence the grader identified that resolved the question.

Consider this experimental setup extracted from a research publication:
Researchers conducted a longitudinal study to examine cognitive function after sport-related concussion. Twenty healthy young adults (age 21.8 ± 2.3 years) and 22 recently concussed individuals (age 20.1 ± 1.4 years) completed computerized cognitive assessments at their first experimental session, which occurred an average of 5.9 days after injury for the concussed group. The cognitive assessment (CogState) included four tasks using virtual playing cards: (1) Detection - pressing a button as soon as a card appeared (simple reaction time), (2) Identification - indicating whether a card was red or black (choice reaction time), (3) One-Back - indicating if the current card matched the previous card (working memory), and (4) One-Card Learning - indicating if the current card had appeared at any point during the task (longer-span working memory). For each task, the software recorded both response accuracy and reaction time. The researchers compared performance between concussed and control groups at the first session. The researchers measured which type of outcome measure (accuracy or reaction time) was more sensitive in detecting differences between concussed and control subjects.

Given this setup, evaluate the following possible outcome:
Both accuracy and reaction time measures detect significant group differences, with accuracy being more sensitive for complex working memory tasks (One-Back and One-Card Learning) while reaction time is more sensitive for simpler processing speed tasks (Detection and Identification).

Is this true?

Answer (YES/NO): NO